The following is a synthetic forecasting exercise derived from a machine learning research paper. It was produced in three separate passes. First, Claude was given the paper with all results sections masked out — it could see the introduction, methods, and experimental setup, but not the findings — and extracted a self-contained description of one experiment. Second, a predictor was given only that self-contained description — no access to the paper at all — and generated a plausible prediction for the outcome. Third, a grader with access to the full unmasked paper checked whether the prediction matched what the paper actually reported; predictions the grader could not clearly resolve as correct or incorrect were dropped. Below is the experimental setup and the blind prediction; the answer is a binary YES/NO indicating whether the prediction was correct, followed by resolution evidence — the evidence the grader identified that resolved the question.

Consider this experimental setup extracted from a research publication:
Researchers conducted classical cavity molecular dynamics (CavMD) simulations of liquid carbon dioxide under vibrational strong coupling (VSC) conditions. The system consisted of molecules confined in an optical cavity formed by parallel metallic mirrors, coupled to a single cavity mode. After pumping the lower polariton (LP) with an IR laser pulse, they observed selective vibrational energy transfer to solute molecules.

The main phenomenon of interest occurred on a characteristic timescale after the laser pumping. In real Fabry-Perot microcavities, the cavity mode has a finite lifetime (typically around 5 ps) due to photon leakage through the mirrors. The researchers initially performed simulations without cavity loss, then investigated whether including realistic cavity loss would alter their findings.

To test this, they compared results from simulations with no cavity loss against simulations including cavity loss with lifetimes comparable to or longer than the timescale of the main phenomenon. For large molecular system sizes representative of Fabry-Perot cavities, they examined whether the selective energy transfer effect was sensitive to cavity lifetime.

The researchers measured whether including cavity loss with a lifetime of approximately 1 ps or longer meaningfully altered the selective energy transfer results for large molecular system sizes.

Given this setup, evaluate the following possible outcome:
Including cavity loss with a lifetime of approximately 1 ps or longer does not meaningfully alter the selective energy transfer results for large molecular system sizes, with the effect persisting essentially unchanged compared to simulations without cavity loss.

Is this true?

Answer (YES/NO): YES